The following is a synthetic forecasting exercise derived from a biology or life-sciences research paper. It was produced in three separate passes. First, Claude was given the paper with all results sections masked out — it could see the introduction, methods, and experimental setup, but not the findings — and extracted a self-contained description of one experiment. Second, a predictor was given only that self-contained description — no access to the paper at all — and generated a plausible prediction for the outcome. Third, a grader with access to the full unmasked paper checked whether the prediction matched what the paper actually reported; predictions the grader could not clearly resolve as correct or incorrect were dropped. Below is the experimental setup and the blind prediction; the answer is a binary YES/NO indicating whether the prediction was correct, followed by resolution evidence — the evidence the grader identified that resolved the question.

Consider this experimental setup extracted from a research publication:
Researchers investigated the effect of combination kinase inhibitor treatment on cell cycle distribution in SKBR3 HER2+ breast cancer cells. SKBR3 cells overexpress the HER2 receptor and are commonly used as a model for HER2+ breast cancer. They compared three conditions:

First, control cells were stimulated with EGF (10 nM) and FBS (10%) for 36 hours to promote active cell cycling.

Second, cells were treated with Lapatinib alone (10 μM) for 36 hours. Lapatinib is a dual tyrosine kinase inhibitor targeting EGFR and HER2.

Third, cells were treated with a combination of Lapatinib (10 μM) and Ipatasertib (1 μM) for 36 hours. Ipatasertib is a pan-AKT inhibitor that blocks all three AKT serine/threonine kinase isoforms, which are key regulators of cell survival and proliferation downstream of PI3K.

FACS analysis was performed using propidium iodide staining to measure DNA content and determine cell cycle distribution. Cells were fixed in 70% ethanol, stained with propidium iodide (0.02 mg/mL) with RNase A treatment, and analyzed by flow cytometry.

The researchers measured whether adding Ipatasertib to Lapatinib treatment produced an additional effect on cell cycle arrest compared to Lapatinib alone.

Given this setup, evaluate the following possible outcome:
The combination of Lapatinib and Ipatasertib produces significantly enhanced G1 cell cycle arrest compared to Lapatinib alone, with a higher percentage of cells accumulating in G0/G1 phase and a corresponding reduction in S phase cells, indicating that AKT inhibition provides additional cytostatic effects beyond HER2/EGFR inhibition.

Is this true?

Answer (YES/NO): NO